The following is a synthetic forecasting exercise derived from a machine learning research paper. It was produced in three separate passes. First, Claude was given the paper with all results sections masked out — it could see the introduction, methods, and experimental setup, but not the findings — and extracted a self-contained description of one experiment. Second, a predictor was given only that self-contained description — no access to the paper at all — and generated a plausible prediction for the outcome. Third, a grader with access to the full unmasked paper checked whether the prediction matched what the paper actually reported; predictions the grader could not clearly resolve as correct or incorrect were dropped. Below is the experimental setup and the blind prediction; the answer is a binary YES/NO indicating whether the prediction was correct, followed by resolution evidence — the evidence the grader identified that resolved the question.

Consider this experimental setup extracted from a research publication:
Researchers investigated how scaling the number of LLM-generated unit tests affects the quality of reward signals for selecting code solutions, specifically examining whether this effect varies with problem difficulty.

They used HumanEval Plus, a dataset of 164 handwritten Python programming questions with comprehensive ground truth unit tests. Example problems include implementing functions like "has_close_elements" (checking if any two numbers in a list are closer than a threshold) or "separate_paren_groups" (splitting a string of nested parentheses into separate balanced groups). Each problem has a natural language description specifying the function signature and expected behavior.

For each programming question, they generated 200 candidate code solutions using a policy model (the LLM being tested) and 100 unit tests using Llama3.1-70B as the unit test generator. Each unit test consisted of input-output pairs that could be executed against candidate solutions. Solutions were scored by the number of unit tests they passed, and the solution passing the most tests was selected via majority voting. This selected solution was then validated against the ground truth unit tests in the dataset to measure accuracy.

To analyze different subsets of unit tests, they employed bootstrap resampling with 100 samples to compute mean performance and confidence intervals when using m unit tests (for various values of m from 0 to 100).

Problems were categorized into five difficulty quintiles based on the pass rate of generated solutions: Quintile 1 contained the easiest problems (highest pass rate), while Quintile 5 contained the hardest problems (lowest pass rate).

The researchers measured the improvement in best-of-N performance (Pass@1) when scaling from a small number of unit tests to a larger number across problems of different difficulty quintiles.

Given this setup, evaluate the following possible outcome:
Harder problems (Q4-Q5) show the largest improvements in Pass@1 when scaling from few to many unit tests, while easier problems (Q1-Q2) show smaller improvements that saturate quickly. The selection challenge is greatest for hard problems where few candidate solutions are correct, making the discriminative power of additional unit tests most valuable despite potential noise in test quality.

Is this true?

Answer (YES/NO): YES